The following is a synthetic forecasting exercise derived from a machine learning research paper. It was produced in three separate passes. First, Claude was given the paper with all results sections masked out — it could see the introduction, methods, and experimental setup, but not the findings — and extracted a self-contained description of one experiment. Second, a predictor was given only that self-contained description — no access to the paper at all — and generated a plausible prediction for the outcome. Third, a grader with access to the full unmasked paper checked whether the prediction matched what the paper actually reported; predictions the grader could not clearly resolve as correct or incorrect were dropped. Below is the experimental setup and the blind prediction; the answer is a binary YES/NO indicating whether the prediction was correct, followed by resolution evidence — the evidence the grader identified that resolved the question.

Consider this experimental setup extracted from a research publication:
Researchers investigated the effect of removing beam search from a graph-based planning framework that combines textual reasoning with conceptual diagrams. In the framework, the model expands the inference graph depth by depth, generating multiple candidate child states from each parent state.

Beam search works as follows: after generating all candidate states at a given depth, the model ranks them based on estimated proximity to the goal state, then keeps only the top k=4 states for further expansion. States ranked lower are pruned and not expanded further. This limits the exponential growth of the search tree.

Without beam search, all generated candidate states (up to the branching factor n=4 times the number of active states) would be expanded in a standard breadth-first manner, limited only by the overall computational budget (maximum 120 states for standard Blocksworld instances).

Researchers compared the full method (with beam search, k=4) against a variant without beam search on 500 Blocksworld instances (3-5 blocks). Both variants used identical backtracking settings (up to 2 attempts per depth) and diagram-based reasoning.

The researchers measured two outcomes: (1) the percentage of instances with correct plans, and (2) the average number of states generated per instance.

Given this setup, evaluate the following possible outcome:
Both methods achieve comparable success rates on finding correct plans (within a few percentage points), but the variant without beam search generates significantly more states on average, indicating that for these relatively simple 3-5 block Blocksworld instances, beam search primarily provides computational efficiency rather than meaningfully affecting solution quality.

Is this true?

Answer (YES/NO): NO